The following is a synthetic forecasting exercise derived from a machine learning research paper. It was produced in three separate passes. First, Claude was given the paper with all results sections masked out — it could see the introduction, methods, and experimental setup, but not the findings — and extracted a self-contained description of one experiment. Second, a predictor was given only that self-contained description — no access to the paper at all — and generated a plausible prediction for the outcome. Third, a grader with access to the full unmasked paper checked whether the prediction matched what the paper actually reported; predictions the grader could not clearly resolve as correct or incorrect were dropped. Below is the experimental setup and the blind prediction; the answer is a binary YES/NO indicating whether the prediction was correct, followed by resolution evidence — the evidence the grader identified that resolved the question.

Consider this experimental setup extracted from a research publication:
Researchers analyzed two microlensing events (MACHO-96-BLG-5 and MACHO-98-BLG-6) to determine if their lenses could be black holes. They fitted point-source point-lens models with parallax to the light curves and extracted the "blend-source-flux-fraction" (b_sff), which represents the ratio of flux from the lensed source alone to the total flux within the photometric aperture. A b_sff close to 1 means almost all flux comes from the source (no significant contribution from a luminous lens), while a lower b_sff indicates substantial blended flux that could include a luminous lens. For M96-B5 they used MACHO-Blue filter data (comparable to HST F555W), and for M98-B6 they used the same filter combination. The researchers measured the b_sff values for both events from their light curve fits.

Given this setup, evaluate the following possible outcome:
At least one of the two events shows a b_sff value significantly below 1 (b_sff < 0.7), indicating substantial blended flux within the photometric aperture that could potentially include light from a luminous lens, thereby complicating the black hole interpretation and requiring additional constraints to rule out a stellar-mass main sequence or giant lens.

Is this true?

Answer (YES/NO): YES